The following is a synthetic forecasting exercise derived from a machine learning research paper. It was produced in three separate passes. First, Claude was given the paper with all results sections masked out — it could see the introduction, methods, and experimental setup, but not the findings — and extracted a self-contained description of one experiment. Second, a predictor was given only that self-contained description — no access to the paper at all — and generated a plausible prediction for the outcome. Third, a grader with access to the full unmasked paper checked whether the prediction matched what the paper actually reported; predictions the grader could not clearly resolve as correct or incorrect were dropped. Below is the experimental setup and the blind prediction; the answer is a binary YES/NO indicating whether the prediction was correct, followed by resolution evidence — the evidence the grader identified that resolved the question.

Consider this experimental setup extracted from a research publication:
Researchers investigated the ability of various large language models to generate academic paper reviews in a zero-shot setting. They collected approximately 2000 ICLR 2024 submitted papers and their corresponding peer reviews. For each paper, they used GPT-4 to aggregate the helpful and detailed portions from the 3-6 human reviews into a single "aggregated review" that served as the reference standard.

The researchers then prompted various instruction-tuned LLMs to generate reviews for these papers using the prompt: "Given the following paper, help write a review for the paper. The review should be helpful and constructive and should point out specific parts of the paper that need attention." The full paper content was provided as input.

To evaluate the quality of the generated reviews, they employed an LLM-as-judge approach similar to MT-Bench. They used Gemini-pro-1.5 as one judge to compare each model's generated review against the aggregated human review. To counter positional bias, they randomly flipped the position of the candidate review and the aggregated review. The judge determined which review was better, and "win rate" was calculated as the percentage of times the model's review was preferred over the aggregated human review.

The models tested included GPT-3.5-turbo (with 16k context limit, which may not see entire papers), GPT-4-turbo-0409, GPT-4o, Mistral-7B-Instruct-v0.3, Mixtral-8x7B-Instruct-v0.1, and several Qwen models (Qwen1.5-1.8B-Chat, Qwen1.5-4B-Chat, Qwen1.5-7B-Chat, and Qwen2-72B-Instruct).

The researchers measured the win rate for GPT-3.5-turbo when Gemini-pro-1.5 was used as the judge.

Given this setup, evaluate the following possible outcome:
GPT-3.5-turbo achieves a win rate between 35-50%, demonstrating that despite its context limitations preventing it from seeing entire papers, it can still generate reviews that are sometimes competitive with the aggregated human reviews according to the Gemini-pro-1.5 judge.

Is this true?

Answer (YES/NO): NO